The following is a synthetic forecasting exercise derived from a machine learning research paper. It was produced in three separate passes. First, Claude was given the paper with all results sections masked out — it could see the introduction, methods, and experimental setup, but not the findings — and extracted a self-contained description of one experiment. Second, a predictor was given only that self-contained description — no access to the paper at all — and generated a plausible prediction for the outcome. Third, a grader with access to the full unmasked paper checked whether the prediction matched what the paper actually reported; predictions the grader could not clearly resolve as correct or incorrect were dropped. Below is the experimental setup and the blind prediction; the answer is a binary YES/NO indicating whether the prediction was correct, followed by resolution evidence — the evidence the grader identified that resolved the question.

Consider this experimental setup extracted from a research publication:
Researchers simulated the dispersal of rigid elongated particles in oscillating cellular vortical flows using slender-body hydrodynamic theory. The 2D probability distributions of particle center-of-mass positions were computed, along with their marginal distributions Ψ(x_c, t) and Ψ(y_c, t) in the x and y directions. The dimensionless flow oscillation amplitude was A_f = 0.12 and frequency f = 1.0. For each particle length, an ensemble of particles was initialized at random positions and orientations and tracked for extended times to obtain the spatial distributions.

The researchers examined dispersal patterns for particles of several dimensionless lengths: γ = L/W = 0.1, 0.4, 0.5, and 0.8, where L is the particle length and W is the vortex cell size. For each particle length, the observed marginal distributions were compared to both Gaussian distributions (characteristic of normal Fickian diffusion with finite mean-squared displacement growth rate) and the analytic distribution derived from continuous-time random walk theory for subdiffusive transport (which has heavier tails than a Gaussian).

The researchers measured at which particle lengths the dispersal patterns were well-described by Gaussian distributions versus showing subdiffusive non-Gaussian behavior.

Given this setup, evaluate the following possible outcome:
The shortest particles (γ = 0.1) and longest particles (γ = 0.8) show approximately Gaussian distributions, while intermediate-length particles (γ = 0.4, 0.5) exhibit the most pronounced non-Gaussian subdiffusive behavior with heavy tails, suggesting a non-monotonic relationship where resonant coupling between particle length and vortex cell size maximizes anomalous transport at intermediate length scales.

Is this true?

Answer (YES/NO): NO